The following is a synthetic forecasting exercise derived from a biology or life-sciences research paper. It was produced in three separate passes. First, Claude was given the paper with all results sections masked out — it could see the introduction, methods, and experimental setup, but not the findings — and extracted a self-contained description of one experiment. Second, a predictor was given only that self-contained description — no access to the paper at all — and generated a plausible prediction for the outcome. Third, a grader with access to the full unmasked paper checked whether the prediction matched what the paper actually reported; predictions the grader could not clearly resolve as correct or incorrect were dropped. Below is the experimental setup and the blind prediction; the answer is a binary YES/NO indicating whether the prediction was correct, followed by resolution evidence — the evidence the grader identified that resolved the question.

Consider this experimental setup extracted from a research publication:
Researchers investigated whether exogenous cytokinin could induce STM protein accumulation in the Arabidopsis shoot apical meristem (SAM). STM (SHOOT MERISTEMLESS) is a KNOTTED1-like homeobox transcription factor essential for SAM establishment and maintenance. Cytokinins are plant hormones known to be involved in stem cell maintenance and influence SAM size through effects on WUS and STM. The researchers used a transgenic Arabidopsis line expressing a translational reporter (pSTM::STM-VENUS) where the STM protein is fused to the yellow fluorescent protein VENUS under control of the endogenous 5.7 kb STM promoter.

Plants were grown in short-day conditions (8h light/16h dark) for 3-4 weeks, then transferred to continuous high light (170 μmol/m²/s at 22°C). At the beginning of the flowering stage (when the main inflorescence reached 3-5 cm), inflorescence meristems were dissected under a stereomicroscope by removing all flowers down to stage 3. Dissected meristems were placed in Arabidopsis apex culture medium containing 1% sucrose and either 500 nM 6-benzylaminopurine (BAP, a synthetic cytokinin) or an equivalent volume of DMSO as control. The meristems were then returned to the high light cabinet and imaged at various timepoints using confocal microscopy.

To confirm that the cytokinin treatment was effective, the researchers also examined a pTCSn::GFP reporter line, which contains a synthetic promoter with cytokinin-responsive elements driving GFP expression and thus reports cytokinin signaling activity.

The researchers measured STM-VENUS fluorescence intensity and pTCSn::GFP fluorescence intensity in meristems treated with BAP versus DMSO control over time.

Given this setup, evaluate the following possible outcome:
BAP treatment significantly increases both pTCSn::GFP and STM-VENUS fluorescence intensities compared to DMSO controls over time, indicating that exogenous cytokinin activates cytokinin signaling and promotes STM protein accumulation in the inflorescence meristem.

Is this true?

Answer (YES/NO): NO